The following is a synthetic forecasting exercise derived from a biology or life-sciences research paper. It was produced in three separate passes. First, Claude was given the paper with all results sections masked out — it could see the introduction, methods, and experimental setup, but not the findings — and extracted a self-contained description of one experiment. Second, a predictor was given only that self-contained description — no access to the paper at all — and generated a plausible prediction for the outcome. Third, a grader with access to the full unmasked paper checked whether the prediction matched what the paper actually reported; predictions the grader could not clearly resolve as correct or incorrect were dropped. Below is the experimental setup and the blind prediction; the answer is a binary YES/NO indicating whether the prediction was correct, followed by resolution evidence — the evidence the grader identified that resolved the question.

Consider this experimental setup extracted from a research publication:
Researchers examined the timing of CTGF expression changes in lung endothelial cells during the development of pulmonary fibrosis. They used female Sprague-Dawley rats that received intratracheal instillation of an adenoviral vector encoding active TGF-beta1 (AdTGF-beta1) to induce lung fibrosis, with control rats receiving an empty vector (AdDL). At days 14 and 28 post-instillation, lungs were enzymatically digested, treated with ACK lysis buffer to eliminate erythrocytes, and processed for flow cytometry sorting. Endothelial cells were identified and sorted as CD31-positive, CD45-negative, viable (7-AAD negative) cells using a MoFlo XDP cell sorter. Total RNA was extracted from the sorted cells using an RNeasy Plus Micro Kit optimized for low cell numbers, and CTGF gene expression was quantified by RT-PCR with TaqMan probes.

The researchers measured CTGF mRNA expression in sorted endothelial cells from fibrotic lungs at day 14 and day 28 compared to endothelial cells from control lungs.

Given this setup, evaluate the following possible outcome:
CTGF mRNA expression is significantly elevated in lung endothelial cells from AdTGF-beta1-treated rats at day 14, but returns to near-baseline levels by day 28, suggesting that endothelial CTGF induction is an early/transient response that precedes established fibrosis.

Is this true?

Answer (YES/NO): NO